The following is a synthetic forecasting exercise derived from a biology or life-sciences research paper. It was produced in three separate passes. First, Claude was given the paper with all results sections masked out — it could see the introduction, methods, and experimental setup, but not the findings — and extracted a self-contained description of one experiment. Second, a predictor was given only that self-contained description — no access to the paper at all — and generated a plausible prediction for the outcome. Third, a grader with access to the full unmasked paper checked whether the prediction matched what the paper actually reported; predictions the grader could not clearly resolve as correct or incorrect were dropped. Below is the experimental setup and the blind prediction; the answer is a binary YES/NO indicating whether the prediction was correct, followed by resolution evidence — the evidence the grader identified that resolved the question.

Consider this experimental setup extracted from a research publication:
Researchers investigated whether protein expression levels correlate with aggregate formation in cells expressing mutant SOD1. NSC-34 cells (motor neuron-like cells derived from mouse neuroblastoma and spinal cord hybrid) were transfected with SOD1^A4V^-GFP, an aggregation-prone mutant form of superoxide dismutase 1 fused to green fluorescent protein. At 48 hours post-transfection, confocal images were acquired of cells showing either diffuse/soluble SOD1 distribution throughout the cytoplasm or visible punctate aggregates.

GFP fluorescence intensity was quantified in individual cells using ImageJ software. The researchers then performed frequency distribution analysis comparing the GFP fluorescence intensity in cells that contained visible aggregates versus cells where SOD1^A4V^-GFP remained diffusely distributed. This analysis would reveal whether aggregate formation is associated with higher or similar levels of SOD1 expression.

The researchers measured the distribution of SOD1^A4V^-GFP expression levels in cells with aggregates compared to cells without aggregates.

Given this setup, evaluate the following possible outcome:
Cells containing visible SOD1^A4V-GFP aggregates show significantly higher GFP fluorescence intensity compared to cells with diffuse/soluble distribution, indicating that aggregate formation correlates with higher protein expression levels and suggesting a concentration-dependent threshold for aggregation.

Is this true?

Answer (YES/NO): YES